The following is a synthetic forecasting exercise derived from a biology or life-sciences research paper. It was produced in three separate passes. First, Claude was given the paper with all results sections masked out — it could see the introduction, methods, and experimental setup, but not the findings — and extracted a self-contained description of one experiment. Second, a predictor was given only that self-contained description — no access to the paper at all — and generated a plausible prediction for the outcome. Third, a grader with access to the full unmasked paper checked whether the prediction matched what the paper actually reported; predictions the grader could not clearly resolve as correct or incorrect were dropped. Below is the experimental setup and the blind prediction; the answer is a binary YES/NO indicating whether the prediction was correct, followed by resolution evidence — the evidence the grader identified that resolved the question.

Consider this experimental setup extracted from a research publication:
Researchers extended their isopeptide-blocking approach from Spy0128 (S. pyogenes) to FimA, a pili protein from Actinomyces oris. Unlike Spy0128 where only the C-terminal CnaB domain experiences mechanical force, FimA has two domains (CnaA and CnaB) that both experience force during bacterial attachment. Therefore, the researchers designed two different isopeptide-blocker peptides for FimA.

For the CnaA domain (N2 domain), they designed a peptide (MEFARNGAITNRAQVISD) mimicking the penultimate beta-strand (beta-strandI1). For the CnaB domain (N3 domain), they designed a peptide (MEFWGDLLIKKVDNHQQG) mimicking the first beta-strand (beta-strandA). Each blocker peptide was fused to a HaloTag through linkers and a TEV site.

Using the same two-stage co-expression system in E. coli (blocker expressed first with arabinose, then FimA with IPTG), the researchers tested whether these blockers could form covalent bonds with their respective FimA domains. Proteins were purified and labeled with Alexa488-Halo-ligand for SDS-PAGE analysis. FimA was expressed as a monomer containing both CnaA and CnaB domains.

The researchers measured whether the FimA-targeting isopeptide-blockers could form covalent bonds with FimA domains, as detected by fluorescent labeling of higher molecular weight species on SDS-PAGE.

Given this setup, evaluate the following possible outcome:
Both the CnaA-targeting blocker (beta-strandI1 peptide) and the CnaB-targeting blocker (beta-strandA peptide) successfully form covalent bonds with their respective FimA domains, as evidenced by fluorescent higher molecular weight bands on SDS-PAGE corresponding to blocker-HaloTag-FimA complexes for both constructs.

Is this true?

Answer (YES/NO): YES